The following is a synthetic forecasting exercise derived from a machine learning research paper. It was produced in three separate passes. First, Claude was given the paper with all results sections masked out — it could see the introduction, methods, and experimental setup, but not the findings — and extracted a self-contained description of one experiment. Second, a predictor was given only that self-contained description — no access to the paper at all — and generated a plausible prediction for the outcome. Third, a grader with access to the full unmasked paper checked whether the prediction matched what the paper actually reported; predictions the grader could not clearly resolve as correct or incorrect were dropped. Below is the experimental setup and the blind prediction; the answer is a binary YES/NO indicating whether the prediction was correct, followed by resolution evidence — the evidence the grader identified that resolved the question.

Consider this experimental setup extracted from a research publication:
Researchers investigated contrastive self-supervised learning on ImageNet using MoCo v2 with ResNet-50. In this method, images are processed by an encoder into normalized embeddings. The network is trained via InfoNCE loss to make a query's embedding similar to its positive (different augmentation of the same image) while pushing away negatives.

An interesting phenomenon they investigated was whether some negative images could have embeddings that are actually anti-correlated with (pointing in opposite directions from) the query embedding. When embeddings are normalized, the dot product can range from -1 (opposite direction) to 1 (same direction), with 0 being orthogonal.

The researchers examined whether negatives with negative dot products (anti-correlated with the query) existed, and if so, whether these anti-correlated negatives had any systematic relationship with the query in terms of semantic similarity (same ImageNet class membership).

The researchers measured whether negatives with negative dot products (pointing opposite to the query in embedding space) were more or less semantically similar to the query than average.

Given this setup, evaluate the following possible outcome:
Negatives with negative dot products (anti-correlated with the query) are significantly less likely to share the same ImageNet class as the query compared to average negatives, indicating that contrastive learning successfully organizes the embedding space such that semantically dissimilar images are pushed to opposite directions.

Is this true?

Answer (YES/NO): NO